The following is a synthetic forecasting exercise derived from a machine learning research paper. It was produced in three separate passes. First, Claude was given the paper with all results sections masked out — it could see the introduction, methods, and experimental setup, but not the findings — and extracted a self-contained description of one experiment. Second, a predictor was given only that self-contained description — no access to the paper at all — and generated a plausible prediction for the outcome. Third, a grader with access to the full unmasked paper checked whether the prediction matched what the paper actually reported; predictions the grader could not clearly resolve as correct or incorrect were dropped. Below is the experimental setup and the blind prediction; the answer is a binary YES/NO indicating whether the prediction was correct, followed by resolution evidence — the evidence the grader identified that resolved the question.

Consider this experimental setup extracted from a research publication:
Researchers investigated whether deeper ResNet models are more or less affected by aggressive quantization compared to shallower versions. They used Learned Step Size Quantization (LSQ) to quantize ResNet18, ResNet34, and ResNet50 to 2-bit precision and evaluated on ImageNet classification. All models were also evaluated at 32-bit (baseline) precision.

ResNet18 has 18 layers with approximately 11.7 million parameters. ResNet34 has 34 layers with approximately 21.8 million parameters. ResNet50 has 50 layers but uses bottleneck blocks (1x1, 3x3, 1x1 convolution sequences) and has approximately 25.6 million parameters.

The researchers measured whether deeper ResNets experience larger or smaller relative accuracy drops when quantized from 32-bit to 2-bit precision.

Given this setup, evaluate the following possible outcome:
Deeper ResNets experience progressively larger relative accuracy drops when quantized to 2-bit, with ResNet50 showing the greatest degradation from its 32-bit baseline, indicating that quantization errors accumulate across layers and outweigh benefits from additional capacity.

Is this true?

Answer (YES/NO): NO